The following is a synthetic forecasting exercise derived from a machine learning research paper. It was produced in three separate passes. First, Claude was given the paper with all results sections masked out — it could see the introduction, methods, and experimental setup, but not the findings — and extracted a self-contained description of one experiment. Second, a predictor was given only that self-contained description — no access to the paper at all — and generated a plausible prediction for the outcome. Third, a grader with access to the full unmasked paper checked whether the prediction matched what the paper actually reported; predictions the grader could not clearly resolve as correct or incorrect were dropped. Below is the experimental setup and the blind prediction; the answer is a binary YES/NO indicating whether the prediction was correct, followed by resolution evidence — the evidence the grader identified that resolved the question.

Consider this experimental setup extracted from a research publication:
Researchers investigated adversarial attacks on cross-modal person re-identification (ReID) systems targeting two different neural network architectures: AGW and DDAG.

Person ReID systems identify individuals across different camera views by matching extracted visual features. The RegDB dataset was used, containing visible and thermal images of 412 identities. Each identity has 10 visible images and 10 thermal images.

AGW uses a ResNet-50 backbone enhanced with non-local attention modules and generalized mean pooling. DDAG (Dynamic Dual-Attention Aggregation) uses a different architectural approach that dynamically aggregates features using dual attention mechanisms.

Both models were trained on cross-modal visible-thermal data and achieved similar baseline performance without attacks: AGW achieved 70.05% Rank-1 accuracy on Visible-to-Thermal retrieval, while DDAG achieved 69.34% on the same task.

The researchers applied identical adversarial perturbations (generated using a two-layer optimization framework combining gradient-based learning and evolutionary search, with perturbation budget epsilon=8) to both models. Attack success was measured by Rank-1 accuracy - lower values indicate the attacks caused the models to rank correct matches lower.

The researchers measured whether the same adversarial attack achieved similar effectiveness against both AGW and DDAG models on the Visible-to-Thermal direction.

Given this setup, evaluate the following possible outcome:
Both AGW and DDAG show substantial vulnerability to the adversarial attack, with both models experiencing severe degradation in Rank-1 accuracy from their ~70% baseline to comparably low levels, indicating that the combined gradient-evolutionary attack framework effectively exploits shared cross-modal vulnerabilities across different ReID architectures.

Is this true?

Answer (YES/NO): YES